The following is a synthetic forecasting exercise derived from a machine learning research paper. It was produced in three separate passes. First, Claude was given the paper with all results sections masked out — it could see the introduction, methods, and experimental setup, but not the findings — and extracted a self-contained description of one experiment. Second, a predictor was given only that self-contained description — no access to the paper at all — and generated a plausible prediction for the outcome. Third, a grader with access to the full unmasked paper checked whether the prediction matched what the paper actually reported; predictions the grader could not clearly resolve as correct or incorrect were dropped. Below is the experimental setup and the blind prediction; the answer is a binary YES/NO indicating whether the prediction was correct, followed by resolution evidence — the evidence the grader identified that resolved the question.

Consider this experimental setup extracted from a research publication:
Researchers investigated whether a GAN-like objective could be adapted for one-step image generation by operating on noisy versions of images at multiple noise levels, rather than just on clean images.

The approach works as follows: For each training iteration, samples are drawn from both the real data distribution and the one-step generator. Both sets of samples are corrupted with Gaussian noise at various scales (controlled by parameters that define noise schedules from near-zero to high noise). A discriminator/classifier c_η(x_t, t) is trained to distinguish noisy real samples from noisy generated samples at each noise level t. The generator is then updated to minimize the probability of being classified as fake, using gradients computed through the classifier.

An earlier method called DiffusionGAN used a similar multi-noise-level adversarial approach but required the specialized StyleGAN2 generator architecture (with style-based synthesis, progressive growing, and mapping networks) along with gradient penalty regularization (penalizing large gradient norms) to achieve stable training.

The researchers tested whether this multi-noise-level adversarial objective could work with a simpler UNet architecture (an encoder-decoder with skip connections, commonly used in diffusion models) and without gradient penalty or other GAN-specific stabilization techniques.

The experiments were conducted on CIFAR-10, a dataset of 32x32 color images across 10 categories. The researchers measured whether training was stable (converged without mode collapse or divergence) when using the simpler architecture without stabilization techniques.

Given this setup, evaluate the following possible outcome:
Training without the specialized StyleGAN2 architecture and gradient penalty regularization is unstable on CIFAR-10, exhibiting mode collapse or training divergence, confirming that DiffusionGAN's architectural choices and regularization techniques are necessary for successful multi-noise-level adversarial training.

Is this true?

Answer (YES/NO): NO